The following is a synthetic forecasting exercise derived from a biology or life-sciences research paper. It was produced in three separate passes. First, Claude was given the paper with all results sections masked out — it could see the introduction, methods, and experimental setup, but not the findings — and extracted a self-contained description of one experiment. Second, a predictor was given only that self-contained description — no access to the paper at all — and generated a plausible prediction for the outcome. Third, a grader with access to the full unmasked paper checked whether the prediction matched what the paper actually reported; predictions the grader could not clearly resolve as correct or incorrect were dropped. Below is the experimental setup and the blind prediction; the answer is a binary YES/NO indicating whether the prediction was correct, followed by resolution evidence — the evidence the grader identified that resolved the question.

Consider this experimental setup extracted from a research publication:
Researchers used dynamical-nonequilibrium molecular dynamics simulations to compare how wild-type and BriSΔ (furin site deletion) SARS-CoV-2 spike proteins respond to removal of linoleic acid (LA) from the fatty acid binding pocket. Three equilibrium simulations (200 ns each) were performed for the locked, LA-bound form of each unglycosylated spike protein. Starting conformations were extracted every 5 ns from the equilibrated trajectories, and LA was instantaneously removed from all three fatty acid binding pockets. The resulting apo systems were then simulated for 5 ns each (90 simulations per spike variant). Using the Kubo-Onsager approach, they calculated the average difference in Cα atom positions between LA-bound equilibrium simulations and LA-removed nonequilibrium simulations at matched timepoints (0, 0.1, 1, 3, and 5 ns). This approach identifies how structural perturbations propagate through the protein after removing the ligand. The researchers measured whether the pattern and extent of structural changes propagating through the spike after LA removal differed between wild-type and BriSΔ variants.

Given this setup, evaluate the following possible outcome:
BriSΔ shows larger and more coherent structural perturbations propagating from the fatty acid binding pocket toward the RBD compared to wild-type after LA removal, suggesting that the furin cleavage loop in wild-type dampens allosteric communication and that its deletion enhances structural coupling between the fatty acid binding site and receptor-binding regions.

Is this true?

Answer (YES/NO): NO